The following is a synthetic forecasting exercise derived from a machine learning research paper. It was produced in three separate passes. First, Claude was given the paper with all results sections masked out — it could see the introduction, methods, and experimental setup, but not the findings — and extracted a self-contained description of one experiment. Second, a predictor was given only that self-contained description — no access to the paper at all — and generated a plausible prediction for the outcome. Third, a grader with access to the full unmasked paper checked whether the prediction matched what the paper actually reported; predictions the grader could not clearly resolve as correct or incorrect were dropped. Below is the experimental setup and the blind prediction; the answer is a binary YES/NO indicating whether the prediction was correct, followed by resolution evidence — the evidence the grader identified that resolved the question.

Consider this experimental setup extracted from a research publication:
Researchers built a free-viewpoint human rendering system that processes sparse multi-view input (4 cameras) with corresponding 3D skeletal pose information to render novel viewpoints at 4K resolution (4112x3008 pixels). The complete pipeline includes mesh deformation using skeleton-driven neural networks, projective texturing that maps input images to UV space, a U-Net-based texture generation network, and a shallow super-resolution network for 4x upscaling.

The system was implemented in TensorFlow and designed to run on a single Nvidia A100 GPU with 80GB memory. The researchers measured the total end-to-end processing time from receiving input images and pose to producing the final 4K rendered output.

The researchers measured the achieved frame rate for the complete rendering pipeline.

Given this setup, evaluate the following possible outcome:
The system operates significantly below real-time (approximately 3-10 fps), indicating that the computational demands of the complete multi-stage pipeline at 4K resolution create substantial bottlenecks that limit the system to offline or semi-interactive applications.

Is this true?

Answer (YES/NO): NO